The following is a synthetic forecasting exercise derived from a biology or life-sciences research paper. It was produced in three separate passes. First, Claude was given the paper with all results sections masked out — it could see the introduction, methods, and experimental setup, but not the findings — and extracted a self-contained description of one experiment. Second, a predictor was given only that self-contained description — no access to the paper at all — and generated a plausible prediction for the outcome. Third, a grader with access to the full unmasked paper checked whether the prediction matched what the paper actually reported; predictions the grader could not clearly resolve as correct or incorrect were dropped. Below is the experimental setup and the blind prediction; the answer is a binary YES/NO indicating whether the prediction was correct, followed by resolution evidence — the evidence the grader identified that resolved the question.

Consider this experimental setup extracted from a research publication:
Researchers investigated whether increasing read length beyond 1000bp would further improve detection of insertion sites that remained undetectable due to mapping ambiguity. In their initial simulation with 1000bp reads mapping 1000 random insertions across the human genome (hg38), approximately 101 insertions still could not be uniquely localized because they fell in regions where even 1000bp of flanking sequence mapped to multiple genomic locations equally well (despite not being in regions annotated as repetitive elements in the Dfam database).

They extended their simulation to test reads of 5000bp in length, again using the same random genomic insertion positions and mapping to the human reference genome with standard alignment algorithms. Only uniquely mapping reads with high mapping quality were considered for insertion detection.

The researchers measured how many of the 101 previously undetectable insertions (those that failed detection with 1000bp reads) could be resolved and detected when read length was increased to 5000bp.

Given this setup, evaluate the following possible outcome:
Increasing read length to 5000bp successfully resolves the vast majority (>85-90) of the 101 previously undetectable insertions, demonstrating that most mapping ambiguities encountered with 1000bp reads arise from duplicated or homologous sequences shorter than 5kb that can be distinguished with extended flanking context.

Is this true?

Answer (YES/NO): NO